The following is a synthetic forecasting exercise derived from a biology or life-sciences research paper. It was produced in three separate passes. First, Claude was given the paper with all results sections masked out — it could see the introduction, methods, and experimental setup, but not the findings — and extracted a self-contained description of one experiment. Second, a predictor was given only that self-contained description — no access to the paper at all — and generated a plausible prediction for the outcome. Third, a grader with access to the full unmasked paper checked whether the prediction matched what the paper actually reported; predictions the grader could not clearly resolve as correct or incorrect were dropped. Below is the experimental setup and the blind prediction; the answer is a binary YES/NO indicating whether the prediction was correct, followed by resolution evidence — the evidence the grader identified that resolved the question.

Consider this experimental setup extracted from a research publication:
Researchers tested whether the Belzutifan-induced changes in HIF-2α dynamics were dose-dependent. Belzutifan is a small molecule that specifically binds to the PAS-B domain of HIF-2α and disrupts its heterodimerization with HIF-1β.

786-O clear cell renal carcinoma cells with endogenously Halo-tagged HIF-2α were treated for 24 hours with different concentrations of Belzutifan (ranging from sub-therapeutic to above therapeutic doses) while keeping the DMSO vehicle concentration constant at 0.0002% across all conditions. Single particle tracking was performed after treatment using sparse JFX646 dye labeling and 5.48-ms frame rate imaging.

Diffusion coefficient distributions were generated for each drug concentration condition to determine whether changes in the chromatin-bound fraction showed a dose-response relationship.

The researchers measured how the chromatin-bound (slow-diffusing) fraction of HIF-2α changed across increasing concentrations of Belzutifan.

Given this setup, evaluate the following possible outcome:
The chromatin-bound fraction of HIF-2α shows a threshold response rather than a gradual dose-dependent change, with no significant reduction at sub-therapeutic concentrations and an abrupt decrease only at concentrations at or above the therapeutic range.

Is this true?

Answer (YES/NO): NO